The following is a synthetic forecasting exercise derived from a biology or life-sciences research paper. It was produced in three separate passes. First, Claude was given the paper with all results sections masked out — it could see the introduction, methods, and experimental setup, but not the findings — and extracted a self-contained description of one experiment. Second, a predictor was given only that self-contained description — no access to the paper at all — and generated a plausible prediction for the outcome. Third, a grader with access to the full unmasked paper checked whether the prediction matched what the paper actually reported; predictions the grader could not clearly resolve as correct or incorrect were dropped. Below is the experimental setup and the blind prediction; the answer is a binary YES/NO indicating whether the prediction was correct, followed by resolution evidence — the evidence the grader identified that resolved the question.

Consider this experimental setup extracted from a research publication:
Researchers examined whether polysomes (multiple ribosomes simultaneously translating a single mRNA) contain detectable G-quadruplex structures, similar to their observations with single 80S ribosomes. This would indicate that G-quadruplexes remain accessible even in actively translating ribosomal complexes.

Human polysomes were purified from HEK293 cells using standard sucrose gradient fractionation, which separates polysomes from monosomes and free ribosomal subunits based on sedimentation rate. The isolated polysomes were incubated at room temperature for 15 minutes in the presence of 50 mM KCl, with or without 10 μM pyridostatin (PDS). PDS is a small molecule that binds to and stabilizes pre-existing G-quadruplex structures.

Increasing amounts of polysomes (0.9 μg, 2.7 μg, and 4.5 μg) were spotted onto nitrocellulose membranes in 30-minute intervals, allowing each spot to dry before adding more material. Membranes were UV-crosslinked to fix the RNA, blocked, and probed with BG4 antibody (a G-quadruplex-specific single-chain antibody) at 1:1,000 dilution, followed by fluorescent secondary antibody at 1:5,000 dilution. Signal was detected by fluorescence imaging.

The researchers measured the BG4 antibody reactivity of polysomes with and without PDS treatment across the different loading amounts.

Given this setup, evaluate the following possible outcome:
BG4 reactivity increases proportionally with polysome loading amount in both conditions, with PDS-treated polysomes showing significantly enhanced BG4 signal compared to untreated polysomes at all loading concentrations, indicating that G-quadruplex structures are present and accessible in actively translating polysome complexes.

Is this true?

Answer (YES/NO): YES